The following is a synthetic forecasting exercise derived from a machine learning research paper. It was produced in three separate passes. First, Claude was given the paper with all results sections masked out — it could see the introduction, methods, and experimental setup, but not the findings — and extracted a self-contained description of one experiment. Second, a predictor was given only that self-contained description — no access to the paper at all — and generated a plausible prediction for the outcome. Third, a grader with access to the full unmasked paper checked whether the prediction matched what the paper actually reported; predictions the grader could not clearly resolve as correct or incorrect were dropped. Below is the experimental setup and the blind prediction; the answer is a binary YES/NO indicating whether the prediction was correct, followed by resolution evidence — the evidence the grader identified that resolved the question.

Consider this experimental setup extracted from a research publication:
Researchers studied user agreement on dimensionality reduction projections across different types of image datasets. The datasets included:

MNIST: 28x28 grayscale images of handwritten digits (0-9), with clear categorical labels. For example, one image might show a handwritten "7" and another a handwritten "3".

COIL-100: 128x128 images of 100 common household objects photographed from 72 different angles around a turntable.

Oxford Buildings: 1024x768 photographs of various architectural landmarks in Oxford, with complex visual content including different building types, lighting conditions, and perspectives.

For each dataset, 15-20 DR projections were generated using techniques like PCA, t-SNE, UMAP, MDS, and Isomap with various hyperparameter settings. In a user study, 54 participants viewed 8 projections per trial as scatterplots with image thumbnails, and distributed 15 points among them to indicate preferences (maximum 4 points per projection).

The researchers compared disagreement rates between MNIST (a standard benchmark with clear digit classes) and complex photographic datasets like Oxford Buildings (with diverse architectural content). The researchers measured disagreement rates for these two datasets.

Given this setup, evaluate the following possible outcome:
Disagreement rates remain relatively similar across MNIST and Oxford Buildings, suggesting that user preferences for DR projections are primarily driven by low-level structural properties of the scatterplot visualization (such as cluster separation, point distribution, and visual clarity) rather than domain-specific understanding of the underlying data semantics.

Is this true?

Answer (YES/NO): NO